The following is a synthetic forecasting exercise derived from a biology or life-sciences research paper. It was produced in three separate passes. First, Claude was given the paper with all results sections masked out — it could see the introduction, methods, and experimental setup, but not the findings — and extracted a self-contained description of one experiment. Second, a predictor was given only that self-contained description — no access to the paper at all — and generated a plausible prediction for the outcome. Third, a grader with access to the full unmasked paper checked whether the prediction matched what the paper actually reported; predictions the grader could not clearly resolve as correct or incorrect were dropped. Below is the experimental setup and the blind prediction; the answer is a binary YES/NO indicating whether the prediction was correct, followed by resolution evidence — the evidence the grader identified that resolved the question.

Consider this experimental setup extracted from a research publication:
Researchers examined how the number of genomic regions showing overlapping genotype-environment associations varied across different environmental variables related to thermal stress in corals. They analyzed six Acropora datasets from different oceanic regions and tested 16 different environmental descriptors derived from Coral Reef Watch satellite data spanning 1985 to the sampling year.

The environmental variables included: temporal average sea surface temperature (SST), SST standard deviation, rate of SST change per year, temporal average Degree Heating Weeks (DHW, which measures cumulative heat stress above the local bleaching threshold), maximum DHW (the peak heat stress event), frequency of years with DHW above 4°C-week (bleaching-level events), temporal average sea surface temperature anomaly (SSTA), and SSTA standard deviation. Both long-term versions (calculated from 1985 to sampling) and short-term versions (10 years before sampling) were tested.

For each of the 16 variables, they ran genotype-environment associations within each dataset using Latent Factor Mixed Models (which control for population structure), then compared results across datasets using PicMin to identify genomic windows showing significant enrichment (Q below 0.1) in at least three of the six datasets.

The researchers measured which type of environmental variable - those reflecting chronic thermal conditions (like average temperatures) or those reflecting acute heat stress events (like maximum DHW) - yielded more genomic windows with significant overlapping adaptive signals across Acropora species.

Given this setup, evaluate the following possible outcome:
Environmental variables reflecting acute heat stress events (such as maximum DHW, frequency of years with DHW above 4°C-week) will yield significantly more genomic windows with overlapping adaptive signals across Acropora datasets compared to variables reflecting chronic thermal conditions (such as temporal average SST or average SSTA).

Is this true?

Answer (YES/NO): YES